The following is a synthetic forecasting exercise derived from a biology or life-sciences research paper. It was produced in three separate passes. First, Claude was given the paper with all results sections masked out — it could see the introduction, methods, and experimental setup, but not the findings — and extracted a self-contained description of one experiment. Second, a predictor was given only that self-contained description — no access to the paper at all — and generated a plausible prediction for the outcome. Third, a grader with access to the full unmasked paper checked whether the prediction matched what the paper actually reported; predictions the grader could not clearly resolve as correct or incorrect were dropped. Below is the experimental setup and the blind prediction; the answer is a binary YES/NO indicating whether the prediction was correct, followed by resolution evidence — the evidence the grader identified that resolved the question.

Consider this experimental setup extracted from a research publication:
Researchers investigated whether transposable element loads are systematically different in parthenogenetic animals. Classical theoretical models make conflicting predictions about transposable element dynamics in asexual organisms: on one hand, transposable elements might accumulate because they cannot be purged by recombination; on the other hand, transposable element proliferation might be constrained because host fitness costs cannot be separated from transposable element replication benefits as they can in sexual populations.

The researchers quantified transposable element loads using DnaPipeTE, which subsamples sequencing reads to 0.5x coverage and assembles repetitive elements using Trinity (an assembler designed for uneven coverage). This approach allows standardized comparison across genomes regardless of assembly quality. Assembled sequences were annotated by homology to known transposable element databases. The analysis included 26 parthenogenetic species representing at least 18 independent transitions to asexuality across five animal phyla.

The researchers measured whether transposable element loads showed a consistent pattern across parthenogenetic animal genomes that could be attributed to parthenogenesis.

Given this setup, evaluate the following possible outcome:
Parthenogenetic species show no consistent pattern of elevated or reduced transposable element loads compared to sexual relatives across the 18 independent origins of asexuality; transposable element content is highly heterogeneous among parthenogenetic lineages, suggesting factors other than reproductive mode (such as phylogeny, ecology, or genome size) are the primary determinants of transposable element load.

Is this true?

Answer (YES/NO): YES